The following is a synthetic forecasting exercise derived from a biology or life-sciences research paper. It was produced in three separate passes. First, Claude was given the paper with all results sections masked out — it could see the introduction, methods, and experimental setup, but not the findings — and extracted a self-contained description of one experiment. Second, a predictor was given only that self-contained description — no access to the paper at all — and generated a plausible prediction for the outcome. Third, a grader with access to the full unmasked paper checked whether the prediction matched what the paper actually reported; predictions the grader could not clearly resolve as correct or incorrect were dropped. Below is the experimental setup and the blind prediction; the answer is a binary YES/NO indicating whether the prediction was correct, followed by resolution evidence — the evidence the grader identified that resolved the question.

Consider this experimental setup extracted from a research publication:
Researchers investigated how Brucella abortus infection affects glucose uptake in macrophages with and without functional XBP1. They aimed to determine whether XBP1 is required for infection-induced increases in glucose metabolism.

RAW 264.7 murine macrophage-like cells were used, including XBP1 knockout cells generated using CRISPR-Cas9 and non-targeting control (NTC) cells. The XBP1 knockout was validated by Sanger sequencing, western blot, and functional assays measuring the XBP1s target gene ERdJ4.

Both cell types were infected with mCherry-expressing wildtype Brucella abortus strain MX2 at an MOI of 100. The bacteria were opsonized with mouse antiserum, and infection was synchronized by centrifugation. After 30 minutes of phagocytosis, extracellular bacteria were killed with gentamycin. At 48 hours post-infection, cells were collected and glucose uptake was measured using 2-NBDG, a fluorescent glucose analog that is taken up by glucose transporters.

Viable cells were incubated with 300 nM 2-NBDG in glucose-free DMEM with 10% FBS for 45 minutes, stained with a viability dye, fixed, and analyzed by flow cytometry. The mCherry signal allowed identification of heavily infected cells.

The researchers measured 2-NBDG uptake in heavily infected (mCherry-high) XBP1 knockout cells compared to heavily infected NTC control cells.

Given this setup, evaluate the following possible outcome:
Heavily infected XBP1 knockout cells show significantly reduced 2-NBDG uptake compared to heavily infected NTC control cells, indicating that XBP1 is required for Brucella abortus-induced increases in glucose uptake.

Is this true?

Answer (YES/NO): YES